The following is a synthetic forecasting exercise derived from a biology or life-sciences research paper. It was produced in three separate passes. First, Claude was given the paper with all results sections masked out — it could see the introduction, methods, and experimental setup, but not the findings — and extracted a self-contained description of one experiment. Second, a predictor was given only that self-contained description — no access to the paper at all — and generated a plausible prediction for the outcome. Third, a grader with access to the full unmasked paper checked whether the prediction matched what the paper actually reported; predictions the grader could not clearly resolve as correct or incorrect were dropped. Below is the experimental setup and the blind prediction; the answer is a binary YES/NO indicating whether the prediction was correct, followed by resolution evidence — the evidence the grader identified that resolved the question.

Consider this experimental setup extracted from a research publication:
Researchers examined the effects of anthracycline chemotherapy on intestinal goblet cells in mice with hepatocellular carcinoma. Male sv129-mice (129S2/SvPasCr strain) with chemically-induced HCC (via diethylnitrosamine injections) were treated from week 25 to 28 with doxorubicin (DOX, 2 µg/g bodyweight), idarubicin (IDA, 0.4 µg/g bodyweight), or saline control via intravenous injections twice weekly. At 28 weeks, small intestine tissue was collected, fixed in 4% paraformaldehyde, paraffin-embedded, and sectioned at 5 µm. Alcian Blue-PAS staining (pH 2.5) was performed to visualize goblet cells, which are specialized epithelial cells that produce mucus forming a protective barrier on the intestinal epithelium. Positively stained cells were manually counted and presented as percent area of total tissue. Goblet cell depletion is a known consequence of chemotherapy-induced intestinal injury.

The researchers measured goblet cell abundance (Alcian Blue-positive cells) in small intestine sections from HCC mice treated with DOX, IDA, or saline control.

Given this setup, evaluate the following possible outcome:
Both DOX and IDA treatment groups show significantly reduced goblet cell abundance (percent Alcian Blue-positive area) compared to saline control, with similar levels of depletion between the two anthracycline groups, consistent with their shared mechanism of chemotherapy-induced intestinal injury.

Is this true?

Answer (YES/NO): NO